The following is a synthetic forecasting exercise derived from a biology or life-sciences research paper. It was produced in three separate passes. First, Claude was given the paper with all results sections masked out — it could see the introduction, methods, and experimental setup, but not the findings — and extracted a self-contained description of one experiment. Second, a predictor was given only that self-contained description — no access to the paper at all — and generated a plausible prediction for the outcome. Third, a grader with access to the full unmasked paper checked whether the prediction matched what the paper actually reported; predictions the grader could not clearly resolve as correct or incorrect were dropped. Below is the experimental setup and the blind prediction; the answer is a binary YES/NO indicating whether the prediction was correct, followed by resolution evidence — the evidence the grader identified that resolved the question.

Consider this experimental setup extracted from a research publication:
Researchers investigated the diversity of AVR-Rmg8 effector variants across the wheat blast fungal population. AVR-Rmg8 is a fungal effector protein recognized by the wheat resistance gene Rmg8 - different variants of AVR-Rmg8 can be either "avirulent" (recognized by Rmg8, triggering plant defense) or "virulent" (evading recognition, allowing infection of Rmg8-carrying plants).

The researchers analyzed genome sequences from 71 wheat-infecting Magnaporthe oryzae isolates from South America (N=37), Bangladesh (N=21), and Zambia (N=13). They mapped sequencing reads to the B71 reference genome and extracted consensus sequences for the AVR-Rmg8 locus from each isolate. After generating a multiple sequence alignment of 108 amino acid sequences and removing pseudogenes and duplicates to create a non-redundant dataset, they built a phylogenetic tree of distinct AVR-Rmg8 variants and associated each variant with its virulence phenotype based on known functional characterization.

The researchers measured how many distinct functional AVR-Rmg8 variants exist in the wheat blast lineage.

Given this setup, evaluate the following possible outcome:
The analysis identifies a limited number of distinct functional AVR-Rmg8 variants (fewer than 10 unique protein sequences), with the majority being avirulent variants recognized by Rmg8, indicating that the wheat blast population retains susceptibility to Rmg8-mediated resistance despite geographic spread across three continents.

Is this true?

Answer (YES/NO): NO